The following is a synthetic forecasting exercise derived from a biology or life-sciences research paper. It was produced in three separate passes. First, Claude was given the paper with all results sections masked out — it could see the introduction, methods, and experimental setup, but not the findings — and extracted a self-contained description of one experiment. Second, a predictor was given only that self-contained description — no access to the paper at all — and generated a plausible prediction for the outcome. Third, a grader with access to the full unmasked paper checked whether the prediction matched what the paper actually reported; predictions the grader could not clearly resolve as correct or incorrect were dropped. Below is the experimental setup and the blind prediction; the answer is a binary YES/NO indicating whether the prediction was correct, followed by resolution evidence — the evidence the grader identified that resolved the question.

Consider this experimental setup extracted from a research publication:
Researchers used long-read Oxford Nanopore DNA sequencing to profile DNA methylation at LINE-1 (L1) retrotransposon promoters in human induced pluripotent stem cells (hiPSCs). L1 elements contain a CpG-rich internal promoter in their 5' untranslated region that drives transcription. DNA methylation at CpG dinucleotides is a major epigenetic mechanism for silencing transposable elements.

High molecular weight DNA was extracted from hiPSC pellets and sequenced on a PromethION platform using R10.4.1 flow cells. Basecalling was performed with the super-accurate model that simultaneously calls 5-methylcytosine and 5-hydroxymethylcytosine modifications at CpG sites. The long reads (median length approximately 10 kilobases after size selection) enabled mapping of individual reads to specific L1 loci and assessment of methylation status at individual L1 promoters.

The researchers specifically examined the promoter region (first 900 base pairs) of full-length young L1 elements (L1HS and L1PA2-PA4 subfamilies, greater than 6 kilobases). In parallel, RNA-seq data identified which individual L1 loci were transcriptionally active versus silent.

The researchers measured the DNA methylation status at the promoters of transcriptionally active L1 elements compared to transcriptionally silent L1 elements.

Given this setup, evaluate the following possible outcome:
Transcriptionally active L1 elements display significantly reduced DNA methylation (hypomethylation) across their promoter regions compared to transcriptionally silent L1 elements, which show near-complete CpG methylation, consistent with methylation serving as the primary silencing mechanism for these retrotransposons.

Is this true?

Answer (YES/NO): YES